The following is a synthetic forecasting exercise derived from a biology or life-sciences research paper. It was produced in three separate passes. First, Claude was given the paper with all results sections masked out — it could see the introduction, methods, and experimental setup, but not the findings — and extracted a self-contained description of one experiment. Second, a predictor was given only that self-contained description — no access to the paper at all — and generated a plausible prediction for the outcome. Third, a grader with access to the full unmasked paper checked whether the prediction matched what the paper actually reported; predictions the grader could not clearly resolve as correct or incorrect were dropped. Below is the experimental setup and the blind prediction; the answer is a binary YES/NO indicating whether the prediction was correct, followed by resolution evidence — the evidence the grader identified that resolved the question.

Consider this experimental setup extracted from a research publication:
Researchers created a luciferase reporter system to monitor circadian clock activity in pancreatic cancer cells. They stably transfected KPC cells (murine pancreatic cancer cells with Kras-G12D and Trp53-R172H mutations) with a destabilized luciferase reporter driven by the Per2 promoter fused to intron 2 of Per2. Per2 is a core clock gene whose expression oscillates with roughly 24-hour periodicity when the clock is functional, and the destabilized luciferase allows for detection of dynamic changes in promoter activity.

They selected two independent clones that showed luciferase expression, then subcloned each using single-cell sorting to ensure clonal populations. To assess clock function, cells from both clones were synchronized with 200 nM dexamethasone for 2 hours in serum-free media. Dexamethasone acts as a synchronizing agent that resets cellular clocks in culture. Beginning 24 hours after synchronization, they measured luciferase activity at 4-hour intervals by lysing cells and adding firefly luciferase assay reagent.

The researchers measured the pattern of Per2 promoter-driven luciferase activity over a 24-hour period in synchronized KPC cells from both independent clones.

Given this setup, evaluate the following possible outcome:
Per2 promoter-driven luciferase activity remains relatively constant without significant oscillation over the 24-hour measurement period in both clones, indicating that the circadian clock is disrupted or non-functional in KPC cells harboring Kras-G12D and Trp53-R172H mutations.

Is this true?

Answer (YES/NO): NO